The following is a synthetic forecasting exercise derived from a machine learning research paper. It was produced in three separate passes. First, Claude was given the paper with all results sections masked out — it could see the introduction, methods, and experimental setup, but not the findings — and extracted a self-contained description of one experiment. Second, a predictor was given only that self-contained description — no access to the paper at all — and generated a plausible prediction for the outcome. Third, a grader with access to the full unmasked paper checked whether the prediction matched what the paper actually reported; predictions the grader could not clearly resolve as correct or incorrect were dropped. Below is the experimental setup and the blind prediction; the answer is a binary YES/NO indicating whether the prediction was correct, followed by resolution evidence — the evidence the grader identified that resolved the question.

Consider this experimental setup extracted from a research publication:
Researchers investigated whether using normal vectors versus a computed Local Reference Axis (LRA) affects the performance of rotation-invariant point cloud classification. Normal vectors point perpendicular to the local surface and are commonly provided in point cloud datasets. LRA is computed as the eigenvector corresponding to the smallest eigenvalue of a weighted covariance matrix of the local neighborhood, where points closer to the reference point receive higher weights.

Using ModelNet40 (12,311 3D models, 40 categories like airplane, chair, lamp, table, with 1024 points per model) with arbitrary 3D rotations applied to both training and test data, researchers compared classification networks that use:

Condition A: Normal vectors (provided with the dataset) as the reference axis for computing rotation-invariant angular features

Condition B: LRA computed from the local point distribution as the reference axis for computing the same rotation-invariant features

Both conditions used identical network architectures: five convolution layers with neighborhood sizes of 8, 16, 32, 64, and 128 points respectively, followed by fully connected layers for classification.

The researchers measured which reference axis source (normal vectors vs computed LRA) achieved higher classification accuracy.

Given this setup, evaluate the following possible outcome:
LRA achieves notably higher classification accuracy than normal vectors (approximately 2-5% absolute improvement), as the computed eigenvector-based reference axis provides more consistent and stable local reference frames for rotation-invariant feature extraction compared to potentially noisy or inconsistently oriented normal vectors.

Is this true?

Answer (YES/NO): NO